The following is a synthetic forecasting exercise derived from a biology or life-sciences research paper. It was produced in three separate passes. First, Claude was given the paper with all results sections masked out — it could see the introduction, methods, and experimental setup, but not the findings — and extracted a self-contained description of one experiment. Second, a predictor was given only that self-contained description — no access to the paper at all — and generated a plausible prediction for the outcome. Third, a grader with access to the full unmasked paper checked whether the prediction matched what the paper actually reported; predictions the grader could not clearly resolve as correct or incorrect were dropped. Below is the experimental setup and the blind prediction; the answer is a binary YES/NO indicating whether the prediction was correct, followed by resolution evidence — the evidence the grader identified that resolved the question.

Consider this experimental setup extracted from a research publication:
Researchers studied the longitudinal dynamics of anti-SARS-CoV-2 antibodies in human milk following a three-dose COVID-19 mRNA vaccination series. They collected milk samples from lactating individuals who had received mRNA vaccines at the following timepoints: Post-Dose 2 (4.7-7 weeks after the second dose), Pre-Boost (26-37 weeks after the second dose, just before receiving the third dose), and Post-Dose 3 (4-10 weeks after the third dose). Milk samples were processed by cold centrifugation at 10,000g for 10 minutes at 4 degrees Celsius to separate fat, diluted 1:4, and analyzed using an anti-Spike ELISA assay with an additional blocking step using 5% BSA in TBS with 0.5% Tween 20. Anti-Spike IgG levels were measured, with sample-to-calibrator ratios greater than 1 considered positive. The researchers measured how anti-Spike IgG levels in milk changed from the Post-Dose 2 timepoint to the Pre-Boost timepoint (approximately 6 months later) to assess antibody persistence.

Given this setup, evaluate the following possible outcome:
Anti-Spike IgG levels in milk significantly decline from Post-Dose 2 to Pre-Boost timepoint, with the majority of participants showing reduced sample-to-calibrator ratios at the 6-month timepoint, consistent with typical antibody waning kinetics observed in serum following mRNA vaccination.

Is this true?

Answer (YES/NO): YES